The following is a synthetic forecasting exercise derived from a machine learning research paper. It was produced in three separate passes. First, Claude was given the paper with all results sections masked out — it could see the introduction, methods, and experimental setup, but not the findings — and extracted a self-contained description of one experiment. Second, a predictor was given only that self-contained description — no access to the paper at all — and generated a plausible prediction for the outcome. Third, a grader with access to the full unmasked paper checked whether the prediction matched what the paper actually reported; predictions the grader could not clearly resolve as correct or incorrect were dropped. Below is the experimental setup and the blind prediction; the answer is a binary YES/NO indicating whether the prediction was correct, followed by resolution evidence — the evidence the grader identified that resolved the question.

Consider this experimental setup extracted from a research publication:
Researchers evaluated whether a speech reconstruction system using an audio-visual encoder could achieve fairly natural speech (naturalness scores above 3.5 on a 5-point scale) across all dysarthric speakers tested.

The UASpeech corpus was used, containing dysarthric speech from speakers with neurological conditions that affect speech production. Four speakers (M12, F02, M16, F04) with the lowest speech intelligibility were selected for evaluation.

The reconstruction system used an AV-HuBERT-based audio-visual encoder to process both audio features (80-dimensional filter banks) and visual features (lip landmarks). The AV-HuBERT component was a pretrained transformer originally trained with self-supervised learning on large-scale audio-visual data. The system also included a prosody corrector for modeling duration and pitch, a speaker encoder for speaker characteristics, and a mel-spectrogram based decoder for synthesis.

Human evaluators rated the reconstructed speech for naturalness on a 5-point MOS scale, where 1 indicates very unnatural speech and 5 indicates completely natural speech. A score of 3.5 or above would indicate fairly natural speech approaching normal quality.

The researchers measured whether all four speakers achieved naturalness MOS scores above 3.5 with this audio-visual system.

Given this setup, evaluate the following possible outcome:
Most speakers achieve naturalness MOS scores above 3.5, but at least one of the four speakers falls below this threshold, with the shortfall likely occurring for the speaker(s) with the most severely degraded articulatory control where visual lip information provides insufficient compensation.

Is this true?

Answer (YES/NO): NO